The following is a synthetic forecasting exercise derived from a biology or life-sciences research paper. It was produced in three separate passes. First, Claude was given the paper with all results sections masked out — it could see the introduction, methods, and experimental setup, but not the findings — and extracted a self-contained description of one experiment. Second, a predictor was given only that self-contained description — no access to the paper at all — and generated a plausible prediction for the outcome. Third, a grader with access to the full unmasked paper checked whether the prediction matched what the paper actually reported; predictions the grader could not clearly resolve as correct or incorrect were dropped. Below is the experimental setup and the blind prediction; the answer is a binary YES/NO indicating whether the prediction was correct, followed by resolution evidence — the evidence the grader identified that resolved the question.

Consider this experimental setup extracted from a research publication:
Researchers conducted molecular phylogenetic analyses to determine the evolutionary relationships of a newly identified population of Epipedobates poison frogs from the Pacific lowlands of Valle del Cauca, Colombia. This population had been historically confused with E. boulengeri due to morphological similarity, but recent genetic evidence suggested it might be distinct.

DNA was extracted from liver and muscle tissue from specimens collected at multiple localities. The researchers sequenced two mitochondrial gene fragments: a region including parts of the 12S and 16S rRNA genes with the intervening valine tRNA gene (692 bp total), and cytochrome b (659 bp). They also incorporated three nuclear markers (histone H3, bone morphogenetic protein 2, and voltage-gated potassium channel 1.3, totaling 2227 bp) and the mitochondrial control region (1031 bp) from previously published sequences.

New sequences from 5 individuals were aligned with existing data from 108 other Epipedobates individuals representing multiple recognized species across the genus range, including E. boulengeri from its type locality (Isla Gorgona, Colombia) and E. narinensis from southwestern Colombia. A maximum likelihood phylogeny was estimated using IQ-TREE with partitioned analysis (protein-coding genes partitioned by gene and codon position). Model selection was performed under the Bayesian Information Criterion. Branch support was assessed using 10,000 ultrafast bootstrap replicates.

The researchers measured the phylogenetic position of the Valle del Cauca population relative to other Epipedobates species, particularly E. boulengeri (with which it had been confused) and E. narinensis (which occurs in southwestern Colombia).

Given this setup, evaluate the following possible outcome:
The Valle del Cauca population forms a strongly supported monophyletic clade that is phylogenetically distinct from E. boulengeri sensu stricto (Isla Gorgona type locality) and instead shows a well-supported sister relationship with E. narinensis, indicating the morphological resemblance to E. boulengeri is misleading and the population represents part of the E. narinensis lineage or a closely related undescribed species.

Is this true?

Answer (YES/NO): YES